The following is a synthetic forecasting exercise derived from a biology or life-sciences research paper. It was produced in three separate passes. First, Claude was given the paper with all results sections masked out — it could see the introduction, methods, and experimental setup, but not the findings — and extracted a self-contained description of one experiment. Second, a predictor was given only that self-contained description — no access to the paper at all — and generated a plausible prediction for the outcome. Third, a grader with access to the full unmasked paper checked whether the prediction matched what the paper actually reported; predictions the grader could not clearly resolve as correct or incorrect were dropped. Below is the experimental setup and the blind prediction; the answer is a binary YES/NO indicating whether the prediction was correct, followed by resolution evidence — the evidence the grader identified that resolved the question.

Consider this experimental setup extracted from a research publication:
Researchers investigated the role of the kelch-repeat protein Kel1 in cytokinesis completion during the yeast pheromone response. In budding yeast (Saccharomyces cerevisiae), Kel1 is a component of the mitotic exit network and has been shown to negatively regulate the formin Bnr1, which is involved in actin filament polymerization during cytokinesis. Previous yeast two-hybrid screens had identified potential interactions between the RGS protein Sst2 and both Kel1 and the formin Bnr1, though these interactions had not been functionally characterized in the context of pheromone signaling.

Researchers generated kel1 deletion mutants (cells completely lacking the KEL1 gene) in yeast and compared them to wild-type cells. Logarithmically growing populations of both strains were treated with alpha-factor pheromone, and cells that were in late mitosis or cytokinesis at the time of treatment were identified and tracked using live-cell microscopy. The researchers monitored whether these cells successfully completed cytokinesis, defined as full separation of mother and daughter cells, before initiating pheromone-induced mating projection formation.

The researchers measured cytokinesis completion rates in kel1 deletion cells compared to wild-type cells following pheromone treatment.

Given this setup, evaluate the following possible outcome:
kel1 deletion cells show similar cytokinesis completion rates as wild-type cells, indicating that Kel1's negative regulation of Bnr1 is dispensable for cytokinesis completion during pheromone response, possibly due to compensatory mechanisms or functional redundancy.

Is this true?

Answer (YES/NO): NO